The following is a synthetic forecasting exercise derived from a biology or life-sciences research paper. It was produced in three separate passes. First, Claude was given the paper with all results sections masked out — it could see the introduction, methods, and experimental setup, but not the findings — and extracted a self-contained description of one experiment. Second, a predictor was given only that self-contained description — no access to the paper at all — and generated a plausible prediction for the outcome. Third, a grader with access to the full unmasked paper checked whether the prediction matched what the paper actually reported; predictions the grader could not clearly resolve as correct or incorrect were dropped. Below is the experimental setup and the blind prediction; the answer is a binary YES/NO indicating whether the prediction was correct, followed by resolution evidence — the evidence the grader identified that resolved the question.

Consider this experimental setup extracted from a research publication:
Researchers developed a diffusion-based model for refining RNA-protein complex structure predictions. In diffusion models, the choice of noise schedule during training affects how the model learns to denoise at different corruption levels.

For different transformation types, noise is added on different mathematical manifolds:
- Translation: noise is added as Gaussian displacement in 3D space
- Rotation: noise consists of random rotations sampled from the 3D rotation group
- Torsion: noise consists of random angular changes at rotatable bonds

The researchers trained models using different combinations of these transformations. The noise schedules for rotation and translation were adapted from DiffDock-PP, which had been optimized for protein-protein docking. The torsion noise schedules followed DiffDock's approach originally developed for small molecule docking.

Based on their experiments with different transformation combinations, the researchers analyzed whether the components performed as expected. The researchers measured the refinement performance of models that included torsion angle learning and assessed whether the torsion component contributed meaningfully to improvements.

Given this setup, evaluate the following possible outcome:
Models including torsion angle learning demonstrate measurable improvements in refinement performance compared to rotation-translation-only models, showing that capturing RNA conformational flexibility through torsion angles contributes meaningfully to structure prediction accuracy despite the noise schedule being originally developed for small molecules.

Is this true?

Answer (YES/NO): NO